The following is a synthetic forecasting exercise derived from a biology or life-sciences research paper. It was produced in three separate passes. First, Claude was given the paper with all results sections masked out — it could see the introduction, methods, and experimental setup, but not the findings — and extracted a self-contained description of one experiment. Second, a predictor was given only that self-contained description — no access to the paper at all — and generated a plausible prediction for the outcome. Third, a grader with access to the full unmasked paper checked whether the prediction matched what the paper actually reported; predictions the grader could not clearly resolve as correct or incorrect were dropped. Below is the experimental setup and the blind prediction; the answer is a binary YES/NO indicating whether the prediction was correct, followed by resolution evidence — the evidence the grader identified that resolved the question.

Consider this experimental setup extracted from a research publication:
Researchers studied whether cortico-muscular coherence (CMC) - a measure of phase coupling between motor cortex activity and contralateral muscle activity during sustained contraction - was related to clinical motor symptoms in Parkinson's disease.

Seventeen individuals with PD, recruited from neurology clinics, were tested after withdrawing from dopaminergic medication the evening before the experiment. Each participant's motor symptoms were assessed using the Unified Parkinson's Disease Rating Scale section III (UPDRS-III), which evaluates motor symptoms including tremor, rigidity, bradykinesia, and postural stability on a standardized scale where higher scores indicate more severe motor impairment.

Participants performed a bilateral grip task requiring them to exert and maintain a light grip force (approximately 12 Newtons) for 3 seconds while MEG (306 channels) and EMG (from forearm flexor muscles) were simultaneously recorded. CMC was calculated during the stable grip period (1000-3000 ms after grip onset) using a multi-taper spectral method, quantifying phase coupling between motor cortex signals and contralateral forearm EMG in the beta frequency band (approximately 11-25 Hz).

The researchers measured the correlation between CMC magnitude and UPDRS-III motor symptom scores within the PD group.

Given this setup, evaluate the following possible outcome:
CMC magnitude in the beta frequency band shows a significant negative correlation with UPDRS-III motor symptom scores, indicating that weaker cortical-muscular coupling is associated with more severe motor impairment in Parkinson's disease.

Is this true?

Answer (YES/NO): YES